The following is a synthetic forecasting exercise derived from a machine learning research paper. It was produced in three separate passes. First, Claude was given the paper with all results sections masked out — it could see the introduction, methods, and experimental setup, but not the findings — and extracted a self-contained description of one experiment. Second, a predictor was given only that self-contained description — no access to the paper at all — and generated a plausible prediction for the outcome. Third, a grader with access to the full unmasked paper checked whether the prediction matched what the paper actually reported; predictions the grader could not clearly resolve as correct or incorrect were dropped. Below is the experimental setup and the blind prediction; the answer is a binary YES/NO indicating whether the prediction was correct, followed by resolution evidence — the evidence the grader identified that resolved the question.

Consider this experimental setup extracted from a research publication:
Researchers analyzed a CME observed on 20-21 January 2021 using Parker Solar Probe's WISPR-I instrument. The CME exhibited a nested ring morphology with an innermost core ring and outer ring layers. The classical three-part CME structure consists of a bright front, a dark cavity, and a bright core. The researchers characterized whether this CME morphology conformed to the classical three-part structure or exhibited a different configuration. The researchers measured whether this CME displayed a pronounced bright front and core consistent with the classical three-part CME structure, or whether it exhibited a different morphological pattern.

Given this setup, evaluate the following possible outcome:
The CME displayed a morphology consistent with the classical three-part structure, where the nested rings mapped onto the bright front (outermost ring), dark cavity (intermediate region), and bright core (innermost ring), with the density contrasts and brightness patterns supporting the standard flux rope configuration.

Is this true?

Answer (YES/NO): NO